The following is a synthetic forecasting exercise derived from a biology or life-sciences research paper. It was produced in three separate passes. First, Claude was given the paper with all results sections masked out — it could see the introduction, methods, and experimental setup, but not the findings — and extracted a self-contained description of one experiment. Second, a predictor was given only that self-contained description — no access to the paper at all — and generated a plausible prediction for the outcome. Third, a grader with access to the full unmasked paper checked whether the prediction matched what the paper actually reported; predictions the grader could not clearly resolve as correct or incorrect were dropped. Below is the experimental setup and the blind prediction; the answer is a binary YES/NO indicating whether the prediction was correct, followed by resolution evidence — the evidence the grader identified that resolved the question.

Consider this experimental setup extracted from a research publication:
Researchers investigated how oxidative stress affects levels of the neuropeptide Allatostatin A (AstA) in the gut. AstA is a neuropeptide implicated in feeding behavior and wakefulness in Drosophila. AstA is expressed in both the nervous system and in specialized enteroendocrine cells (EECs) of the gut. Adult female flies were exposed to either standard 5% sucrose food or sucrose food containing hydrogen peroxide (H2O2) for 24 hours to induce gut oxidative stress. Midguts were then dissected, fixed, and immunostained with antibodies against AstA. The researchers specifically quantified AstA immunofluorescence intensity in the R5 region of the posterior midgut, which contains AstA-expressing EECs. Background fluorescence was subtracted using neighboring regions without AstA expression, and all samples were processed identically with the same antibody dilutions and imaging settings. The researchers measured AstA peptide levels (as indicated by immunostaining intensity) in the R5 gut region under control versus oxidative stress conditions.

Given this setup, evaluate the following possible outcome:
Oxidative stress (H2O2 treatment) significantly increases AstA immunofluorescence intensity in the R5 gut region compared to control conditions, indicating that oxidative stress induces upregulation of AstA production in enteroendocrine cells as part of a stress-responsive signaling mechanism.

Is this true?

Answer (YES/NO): NO